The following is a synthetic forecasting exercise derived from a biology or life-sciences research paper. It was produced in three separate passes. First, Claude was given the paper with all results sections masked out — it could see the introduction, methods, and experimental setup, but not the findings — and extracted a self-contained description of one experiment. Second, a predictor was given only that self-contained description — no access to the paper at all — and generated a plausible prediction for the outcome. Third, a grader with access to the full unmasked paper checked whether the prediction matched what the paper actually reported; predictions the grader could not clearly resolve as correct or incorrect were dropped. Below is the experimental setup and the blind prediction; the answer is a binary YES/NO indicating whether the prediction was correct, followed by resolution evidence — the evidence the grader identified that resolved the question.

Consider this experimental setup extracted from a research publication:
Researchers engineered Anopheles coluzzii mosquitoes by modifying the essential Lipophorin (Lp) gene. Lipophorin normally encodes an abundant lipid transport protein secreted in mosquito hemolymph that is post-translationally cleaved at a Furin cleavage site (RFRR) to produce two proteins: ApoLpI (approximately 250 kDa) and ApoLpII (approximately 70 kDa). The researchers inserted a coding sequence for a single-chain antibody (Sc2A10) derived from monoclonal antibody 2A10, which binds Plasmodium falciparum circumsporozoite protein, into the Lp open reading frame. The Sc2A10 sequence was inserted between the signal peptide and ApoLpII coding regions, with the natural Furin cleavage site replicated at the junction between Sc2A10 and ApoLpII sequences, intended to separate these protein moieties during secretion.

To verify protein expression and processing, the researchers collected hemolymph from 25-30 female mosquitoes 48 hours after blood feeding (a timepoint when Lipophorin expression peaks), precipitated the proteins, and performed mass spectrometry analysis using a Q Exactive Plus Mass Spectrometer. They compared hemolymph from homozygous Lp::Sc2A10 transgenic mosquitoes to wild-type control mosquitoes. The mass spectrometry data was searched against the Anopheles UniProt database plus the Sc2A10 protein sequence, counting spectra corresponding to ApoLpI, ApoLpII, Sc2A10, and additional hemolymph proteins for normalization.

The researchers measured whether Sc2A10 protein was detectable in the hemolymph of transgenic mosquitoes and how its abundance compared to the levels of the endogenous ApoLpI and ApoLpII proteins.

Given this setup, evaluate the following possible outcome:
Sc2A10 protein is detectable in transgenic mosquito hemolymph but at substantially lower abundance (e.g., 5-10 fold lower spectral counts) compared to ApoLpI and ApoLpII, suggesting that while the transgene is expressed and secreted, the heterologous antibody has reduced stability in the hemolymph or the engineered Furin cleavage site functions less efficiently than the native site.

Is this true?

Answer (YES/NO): NO